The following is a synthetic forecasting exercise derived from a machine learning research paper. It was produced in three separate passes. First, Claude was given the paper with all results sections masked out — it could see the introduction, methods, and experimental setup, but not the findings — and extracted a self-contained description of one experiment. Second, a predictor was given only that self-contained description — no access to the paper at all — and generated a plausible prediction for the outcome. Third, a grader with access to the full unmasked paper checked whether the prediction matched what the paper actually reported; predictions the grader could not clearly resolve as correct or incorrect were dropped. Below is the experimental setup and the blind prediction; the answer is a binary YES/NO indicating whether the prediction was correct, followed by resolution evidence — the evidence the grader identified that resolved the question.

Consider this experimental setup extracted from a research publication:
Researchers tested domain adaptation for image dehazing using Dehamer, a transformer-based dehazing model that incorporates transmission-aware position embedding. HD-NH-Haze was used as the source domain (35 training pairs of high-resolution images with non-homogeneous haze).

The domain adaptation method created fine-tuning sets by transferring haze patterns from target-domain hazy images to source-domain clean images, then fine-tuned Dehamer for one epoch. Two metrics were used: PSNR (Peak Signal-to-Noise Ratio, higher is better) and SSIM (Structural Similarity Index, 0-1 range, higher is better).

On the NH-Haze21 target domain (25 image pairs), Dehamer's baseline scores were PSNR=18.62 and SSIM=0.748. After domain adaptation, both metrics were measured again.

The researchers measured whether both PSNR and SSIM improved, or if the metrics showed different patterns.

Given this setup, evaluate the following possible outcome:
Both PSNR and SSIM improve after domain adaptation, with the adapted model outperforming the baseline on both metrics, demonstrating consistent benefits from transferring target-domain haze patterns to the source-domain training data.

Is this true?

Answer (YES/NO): NO